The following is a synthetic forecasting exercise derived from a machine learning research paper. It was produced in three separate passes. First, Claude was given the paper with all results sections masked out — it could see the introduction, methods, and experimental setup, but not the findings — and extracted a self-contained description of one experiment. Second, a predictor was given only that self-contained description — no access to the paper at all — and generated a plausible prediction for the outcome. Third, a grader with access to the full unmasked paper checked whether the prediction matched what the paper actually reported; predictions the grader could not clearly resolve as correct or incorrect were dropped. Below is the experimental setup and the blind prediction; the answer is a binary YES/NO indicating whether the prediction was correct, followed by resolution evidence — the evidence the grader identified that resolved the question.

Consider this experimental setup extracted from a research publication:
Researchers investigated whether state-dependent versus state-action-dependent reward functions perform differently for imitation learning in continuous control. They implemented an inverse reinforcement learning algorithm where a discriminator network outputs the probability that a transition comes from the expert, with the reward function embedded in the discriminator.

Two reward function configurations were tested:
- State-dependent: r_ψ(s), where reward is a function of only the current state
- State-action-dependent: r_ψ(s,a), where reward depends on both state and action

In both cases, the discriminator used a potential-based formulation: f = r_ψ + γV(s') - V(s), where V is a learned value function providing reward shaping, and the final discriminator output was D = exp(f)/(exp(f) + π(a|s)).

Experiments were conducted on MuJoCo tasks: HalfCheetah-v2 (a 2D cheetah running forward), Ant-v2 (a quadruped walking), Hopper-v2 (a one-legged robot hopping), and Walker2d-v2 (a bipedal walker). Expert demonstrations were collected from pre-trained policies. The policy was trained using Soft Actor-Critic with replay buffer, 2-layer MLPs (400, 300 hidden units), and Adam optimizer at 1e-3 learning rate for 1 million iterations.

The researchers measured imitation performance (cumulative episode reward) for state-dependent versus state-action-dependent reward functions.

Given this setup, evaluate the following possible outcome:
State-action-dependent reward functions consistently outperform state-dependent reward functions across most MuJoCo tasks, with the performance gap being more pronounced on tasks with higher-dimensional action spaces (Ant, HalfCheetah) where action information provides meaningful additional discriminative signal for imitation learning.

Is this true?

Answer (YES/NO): NO